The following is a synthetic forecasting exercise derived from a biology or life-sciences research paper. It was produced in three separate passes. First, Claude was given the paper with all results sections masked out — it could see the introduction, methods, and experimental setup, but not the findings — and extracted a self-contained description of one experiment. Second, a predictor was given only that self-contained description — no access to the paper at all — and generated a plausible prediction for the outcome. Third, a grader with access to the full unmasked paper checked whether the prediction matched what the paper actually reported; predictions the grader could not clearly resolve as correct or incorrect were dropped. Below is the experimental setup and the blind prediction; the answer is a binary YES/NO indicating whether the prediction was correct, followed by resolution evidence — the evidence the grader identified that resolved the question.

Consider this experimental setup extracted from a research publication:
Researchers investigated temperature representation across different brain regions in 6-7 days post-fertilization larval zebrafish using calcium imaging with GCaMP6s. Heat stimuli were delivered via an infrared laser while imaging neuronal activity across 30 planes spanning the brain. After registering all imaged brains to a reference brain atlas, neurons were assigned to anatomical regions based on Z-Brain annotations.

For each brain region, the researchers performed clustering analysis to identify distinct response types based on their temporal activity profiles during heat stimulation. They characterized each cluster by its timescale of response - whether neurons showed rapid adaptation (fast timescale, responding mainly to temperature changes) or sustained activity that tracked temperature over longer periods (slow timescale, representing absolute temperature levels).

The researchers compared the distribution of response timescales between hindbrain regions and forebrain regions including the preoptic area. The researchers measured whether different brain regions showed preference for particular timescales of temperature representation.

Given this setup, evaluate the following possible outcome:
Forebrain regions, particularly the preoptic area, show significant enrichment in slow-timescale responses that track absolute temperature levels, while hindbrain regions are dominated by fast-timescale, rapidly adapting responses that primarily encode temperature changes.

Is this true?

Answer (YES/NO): NO